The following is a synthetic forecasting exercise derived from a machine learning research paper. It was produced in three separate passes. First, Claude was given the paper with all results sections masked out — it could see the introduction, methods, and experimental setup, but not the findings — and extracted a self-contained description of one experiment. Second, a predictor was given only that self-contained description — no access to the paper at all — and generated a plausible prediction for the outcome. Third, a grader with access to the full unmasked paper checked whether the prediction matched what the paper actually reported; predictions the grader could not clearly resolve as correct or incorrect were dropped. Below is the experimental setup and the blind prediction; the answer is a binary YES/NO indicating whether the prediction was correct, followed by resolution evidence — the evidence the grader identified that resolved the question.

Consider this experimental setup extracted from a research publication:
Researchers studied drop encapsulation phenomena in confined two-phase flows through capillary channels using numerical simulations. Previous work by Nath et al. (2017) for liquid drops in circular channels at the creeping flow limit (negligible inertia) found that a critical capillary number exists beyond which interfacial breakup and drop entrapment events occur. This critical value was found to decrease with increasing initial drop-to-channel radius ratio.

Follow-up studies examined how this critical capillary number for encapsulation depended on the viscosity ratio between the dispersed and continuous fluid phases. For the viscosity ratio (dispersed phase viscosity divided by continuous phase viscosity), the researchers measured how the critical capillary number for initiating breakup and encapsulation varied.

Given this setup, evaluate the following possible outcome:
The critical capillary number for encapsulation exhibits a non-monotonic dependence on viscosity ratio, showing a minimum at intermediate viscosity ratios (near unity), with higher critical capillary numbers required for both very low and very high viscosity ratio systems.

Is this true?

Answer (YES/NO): NO